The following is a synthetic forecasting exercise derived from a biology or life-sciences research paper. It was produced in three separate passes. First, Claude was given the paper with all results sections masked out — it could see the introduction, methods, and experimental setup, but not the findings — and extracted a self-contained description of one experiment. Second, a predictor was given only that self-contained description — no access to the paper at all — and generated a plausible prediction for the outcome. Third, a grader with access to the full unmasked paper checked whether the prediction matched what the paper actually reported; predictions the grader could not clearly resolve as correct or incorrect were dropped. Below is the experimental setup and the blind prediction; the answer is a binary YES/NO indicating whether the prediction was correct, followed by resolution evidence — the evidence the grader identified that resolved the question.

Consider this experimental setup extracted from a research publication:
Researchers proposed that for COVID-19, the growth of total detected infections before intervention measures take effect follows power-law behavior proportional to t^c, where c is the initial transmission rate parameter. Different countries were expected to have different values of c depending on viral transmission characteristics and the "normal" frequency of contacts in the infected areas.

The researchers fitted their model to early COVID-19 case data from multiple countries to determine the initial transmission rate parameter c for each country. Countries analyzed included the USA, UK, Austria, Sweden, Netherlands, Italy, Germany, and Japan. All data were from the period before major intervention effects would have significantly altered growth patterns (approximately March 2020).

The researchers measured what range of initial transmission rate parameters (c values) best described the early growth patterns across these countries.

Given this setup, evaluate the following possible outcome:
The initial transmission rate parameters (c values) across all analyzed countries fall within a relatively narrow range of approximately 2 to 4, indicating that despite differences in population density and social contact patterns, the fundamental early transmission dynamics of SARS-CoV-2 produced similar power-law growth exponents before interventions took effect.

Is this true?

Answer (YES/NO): NO